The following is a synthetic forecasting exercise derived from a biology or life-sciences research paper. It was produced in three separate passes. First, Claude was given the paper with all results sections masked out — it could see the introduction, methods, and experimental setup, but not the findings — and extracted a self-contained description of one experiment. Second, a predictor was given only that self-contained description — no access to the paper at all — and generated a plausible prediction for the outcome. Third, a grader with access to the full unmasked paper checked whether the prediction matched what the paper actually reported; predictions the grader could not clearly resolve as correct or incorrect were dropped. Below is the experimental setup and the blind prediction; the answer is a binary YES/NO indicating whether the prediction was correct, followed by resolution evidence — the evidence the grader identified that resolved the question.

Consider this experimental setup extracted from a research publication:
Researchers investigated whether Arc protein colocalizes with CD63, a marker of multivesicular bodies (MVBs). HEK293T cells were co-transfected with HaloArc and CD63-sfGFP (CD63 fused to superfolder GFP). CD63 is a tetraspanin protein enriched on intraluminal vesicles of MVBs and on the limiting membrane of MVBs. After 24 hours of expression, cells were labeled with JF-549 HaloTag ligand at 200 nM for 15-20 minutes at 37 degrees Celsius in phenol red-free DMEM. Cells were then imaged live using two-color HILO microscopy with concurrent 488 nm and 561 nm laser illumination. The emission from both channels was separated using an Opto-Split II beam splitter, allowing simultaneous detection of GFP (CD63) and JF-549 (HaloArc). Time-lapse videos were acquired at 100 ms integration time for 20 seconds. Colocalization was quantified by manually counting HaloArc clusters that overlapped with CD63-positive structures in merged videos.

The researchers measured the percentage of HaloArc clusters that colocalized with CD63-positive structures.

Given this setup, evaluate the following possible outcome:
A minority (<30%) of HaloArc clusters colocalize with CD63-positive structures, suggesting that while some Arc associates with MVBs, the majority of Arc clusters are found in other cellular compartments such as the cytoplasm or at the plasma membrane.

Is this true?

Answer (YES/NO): NO